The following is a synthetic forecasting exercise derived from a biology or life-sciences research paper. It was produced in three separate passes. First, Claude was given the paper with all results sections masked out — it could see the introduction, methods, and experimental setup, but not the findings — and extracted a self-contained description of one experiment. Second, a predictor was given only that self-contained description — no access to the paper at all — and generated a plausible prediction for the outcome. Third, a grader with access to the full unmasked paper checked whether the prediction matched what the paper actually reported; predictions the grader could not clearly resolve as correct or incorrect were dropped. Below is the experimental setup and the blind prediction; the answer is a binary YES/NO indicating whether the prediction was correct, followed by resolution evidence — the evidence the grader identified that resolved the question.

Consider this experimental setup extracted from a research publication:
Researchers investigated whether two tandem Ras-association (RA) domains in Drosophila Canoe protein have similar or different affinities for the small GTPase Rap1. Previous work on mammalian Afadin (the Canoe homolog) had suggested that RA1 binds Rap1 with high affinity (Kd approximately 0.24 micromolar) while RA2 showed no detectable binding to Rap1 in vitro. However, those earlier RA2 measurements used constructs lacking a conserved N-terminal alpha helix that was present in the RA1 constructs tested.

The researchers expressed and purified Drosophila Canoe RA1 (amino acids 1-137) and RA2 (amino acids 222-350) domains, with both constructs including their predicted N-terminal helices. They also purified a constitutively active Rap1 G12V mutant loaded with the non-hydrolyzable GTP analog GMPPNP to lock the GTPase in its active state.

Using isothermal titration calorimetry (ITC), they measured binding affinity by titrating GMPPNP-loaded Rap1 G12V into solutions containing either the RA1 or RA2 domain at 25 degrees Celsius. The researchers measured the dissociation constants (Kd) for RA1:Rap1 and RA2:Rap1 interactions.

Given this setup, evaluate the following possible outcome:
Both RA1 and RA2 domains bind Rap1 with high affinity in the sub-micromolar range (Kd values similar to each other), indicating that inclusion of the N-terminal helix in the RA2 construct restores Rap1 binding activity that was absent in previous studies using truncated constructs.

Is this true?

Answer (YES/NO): NO